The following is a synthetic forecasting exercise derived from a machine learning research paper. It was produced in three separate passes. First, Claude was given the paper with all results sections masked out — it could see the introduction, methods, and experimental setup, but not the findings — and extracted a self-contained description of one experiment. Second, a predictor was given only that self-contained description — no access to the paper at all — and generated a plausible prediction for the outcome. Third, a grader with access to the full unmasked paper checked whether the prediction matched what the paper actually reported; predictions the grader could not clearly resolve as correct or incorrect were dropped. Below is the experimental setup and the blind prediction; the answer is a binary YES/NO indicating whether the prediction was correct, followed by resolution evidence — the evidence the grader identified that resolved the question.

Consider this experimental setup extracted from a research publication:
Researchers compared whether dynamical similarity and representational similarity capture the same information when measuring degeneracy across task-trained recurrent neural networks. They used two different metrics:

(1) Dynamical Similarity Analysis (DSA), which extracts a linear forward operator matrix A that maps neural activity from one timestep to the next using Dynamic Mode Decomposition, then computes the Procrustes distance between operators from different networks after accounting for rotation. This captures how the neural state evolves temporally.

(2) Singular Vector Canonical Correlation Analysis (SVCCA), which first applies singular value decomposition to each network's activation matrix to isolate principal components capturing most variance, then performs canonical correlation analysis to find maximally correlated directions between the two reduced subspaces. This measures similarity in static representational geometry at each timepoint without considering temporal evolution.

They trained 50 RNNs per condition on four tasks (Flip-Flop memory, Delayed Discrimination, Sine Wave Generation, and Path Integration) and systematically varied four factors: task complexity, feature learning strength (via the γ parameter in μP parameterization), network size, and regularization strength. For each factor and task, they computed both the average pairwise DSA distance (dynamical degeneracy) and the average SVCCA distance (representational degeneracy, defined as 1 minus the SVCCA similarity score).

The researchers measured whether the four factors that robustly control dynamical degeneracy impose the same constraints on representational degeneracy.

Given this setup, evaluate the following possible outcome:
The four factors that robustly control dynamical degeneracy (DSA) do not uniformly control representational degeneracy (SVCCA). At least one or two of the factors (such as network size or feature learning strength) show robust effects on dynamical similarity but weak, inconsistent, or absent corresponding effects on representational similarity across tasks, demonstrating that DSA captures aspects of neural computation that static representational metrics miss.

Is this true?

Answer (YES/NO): YES